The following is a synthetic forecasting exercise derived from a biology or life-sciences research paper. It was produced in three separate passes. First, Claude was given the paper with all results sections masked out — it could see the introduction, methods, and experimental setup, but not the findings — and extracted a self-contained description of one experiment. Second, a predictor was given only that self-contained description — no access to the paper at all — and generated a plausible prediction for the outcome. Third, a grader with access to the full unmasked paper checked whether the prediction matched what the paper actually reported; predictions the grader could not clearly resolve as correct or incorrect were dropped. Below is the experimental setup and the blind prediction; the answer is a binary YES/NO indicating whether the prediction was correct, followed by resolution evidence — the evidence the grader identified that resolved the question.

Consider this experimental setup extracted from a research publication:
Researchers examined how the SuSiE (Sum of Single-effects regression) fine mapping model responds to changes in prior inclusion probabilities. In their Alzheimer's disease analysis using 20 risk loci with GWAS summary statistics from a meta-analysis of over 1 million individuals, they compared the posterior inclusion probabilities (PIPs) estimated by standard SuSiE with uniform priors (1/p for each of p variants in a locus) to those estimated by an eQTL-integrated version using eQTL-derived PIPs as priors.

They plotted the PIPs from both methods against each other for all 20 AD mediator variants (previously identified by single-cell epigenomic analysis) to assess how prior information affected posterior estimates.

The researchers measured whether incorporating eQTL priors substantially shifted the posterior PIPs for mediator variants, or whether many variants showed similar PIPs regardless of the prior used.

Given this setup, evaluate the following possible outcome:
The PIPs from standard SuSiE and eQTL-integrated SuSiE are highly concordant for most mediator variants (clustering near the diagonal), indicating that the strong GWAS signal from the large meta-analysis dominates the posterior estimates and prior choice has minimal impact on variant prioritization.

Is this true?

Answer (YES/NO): NO